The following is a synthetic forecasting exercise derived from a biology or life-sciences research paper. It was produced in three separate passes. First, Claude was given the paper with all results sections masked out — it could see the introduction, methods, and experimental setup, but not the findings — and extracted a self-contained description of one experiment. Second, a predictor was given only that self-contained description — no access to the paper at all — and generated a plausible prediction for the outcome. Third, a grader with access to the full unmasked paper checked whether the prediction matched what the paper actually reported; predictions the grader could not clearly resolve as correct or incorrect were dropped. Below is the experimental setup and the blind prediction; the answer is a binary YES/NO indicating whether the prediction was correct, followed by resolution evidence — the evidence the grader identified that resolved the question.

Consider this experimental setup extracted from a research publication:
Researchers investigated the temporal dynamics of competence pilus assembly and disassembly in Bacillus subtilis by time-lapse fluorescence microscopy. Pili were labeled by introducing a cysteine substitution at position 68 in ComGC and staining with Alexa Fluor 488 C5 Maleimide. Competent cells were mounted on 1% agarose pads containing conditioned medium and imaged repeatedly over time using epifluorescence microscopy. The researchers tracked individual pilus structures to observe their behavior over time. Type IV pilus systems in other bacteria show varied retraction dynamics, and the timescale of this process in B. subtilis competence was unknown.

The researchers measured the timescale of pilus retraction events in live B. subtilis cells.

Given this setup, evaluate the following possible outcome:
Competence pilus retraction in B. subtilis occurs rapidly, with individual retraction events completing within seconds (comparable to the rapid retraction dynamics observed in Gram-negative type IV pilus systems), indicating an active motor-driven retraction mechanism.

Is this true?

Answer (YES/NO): NO